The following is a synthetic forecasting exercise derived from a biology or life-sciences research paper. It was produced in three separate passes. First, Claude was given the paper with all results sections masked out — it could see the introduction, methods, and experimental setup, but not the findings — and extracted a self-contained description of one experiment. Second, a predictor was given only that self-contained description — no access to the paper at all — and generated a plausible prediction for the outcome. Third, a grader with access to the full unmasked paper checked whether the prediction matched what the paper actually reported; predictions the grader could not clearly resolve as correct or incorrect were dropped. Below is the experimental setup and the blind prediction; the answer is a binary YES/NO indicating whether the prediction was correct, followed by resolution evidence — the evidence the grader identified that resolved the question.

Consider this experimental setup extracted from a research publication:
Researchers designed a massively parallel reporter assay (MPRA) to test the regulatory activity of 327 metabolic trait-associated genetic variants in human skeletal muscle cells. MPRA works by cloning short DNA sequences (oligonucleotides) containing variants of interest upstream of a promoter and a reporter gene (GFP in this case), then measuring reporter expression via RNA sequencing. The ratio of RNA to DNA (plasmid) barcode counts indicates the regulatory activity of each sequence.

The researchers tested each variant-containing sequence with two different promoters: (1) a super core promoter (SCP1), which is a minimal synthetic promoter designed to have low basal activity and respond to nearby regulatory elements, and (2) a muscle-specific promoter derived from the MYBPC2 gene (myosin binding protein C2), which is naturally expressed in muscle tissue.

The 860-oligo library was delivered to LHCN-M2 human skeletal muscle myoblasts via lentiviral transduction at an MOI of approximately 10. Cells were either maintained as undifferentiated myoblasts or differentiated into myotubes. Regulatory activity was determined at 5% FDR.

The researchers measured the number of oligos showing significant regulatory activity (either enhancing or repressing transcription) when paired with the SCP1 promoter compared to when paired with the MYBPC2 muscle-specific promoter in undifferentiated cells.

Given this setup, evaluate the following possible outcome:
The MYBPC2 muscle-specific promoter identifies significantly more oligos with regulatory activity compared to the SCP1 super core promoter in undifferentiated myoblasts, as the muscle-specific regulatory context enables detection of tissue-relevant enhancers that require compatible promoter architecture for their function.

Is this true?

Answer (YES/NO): NO